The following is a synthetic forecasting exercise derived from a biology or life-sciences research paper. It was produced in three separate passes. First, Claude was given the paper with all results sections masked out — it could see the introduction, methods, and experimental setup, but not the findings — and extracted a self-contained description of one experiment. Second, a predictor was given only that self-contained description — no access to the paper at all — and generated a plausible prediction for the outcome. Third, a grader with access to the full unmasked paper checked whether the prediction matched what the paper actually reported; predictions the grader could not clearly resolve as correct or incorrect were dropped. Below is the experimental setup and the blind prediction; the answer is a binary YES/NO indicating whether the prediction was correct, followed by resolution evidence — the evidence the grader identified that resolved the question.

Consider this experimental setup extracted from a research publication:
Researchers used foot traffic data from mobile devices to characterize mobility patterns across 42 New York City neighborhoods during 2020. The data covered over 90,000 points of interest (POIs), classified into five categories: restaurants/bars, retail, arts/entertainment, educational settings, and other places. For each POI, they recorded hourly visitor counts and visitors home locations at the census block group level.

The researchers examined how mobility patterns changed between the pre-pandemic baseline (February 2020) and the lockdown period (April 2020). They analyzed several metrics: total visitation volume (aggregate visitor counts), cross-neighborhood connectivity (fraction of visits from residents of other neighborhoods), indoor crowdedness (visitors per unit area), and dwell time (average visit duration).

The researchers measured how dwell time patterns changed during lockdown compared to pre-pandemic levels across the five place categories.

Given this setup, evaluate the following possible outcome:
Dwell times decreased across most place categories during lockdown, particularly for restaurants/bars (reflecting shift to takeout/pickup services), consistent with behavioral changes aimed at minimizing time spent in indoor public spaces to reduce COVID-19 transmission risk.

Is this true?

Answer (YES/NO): NO